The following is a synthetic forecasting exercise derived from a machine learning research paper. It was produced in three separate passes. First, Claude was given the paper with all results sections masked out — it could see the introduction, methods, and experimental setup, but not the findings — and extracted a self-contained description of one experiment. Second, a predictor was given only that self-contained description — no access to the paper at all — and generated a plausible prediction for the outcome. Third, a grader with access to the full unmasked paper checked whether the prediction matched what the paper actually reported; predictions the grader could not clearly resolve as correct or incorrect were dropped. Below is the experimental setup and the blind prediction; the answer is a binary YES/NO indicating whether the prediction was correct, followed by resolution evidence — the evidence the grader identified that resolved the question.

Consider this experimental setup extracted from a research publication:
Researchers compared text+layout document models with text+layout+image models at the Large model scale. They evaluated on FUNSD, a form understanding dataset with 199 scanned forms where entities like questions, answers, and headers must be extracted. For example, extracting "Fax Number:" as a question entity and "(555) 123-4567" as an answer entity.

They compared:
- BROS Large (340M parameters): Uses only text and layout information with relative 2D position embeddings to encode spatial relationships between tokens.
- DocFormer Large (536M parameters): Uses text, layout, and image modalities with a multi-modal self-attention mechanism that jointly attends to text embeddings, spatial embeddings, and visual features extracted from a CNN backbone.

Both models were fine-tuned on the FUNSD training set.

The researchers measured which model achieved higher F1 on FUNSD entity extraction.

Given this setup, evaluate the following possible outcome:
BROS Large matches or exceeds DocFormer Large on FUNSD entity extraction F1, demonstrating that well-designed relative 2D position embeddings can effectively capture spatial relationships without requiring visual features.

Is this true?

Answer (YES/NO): NO